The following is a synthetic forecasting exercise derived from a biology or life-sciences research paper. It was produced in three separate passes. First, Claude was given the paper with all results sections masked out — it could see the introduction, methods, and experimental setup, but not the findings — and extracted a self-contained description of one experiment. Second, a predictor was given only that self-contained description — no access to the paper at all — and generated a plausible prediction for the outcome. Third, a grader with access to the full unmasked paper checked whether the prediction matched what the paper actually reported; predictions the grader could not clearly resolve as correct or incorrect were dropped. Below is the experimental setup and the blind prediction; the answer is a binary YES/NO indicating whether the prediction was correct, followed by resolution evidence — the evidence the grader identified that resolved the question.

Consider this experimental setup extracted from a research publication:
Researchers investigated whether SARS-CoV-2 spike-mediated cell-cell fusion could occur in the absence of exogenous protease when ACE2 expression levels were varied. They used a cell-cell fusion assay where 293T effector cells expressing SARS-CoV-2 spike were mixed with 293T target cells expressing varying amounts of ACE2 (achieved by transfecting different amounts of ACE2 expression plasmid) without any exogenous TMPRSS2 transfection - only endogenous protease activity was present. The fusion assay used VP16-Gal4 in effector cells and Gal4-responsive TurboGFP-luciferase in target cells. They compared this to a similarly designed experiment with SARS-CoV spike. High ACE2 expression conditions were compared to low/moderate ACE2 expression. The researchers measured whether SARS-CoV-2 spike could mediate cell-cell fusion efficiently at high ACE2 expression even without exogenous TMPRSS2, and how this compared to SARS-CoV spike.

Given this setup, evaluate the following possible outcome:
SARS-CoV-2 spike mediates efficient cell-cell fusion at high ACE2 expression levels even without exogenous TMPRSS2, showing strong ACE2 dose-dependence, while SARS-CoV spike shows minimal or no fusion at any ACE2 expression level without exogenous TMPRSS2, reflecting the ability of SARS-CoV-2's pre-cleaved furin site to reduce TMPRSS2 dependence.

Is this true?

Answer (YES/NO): YES